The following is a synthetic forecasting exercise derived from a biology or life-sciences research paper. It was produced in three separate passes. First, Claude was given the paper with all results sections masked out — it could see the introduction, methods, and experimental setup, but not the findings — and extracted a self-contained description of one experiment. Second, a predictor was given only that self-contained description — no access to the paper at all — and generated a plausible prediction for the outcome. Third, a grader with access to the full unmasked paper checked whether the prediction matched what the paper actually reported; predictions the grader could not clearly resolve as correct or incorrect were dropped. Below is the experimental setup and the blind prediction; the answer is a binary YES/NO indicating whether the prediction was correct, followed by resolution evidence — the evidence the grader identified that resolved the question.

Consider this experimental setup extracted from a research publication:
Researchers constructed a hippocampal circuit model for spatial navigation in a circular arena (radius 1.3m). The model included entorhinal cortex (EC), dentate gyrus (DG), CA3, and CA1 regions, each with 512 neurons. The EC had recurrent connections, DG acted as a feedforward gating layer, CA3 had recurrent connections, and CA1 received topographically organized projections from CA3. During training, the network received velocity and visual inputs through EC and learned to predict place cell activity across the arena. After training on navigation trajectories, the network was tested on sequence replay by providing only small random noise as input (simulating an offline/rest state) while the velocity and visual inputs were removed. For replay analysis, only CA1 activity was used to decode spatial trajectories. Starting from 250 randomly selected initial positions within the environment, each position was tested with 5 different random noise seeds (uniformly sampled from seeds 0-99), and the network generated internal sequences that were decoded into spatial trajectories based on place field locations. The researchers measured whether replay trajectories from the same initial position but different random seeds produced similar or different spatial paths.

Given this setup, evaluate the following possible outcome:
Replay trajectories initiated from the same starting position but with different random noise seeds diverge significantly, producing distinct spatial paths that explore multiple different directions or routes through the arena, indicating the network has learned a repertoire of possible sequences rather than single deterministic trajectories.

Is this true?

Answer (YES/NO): YES